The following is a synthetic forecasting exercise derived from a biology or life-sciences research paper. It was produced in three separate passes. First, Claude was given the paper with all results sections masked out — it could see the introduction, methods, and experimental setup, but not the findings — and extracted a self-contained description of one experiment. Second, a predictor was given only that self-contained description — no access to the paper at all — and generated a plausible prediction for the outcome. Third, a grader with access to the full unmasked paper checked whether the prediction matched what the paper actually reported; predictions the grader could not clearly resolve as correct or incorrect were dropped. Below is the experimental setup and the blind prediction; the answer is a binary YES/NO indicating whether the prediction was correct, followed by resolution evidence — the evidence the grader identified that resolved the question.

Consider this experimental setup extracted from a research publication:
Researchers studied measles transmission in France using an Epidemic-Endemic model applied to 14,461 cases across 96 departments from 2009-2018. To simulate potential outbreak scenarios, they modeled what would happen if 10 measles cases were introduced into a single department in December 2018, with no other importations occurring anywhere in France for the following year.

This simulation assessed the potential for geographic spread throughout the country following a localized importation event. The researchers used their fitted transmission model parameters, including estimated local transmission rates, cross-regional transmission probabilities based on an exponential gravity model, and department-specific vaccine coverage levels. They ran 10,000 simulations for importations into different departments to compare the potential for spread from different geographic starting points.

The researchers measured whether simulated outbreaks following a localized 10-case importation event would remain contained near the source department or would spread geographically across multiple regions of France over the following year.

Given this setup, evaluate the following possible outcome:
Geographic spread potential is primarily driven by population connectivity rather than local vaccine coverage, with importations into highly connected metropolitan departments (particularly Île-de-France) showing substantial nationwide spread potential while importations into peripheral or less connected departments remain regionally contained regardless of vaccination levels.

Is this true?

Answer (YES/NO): NO